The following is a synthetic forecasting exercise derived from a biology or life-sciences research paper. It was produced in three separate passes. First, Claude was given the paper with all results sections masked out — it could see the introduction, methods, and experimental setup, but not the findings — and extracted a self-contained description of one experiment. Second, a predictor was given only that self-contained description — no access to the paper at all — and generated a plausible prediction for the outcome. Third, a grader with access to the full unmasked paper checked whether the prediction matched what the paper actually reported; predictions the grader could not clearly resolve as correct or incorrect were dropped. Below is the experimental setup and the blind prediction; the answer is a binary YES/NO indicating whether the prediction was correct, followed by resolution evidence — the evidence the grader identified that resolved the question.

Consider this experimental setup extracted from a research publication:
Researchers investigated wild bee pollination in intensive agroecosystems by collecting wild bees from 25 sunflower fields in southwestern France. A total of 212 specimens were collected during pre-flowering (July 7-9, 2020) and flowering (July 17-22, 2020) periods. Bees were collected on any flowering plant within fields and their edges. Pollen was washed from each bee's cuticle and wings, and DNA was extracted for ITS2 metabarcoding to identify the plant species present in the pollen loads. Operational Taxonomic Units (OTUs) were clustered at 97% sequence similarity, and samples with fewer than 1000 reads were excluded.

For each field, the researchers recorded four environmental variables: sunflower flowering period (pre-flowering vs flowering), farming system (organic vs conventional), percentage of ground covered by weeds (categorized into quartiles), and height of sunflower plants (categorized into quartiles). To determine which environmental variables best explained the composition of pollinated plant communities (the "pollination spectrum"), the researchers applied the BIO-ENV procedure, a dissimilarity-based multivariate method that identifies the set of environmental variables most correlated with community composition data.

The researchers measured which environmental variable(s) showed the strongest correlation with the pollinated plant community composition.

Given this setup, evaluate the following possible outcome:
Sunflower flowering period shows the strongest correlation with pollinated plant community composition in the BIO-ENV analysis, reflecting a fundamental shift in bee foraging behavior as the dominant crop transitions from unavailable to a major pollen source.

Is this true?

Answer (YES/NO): NO